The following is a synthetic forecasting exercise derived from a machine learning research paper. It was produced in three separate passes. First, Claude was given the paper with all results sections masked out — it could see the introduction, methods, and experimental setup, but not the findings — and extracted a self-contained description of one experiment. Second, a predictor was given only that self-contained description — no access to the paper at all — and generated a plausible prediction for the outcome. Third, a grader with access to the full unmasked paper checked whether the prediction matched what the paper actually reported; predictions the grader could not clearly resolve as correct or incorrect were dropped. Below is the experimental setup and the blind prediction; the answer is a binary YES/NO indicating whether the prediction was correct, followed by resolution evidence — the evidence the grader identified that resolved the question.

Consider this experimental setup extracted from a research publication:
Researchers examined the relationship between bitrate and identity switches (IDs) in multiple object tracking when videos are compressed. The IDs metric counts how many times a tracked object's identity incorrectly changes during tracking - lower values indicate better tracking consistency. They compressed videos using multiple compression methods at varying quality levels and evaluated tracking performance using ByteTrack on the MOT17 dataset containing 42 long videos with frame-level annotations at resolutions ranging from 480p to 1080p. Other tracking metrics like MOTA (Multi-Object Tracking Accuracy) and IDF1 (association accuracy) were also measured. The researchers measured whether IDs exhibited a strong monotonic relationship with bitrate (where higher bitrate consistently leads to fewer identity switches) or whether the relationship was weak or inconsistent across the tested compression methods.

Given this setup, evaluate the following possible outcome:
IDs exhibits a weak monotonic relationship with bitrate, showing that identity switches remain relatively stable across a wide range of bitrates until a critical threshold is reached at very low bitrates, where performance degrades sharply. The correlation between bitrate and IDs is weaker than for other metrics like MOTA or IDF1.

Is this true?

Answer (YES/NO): NO